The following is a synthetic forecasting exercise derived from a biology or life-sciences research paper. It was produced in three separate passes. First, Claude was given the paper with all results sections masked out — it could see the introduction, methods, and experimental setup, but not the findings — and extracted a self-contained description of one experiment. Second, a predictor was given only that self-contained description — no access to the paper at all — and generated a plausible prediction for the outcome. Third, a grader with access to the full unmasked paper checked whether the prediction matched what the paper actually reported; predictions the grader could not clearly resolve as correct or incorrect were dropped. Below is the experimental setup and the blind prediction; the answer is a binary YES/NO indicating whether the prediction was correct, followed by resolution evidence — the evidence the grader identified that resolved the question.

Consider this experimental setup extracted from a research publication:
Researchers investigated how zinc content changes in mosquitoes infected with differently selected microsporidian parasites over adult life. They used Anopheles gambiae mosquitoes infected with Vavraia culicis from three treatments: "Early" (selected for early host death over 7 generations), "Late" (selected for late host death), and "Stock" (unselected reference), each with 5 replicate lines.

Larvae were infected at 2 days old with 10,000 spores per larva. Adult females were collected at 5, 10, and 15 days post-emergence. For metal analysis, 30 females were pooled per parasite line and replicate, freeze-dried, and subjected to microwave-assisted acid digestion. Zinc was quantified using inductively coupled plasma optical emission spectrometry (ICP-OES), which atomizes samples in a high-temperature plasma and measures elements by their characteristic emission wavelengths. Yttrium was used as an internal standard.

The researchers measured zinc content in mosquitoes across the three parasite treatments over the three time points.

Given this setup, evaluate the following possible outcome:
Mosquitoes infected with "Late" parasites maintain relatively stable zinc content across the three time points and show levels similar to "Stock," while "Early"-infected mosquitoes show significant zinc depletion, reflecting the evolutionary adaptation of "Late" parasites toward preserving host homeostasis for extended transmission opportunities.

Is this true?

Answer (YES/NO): NO